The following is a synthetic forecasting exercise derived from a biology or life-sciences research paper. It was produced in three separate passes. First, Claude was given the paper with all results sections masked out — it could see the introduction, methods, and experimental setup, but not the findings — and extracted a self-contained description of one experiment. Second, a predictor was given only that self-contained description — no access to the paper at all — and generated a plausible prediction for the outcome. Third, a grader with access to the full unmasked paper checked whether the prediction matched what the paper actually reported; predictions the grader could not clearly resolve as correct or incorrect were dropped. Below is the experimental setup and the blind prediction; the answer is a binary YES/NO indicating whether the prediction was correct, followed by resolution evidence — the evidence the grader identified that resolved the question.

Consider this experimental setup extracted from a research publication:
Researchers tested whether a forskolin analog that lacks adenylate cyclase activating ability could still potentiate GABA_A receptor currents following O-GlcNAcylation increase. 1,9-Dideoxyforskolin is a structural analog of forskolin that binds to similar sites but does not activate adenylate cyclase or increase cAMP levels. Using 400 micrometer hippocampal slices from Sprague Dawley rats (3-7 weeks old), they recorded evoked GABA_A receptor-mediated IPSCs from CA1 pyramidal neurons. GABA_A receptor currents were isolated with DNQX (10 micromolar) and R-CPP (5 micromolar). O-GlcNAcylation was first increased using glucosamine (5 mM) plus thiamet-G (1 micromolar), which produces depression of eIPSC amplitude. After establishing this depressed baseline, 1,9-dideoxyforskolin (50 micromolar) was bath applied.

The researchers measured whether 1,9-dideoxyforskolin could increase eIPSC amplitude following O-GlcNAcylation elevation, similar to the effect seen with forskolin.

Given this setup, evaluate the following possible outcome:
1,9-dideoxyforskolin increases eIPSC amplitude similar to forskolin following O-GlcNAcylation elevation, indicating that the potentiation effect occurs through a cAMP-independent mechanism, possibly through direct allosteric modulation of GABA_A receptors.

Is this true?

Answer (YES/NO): YES